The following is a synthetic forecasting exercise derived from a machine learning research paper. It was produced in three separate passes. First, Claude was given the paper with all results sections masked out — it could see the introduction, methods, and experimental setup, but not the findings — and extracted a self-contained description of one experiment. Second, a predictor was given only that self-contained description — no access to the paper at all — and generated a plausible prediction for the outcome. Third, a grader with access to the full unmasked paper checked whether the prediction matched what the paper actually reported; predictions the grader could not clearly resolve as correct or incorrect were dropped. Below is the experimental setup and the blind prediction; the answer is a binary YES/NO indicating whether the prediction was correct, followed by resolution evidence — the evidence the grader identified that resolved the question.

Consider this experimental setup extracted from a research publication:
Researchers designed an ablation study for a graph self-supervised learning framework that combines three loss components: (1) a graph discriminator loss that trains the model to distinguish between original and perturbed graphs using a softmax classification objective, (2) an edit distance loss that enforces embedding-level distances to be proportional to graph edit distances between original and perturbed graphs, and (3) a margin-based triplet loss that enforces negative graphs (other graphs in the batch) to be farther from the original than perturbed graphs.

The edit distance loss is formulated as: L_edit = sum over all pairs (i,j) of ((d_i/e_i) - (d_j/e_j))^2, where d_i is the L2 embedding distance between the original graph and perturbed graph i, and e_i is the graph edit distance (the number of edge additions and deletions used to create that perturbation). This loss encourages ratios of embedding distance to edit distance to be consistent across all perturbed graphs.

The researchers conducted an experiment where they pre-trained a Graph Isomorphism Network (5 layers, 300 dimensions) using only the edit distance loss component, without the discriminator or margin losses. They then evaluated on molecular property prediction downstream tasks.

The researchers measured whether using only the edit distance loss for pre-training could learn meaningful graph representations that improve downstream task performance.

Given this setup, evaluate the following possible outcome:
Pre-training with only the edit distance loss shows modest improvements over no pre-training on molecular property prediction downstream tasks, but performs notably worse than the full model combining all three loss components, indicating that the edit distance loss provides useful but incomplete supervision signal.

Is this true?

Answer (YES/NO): NO